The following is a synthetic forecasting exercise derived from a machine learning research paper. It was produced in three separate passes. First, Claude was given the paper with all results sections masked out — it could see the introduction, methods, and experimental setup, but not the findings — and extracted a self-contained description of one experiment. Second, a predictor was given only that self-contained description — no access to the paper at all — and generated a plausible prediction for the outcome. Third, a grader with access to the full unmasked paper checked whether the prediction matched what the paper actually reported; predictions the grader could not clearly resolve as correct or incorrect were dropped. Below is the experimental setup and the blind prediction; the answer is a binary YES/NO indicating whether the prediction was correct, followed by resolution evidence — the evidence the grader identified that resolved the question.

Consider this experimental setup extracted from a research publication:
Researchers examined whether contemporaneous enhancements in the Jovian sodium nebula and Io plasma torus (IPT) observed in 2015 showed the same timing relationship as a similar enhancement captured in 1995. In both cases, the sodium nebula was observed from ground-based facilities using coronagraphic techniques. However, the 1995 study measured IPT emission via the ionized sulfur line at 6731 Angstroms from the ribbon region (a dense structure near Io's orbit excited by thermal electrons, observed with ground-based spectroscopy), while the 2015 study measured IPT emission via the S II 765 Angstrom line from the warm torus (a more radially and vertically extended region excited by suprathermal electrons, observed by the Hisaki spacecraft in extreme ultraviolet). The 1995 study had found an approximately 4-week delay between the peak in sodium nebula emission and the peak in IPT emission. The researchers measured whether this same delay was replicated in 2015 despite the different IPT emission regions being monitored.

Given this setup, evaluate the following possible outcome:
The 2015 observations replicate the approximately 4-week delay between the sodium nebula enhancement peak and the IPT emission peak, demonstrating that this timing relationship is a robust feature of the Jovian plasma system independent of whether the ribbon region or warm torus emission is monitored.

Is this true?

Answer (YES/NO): YES